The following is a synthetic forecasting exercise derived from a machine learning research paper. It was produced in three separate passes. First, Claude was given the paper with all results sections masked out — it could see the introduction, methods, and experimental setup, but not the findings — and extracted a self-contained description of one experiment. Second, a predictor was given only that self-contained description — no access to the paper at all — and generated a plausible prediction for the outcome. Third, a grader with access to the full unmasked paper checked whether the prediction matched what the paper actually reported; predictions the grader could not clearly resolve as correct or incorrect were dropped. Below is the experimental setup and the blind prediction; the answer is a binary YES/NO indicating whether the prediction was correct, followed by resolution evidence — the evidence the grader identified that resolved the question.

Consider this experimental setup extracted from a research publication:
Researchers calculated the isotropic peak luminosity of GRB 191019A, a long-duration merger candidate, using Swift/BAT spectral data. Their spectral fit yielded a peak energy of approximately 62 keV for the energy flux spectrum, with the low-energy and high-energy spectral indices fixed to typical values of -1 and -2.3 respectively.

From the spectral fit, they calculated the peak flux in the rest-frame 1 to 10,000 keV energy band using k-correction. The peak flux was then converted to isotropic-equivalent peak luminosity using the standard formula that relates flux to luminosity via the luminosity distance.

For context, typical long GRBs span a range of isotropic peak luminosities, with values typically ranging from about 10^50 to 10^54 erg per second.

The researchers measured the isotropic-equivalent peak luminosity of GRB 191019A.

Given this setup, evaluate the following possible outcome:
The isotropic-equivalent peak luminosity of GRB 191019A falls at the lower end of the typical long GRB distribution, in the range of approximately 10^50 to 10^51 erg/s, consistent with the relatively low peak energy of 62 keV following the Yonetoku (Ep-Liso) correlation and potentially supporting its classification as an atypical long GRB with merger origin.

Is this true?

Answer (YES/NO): YES